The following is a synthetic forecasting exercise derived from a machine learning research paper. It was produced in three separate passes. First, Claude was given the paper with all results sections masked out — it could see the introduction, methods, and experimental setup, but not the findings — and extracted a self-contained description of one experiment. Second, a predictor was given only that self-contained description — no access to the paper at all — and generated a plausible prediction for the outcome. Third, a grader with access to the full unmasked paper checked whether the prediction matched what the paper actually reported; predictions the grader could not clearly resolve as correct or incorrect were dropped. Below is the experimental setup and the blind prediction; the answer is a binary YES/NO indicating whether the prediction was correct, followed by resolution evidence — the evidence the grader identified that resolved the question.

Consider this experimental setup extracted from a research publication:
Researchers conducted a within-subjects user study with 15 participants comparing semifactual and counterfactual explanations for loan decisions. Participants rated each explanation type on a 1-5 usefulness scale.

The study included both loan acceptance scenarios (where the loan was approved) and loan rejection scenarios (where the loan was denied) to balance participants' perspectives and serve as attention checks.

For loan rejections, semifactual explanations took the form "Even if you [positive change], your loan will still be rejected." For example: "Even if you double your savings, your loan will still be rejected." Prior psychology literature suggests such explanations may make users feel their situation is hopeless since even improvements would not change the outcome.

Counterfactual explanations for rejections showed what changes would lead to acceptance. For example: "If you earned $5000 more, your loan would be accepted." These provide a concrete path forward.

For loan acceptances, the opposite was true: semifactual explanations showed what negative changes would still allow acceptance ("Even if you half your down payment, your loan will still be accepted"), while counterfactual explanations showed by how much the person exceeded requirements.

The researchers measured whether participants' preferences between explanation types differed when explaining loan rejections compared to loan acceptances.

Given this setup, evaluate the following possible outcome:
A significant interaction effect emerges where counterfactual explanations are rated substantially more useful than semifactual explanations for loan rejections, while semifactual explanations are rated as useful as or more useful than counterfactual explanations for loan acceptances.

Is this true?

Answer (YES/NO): YES